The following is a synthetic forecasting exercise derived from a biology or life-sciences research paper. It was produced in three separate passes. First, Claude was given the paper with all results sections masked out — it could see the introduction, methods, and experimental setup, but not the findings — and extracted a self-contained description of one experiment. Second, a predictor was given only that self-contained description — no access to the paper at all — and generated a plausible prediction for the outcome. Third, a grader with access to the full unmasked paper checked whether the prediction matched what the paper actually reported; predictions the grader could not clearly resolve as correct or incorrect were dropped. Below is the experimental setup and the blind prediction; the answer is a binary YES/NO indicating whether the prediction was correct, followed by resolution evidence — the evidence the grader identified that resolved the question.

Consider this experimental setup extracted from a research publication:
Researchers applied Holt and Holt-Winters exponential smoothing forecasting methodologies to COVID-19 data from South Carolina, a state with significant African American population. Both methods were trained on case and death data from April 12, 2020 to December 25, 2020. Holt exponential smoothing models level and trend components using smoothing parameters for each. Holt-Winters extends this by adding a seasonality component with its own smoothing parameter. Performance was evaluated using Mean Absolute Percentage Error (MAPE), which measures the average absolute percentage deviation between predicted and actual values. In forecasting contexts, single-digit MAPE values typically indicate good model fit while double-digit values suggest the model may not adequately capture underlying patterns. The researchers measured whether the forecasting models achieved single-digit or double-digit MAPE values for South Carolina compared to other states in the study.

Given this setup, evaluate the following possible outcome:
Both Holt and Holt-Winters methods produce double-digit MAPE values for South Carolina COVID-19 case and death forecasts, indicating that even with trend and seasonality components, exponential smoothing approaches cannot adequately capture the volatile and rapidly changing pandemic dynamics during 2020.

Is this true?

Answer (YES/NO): YES